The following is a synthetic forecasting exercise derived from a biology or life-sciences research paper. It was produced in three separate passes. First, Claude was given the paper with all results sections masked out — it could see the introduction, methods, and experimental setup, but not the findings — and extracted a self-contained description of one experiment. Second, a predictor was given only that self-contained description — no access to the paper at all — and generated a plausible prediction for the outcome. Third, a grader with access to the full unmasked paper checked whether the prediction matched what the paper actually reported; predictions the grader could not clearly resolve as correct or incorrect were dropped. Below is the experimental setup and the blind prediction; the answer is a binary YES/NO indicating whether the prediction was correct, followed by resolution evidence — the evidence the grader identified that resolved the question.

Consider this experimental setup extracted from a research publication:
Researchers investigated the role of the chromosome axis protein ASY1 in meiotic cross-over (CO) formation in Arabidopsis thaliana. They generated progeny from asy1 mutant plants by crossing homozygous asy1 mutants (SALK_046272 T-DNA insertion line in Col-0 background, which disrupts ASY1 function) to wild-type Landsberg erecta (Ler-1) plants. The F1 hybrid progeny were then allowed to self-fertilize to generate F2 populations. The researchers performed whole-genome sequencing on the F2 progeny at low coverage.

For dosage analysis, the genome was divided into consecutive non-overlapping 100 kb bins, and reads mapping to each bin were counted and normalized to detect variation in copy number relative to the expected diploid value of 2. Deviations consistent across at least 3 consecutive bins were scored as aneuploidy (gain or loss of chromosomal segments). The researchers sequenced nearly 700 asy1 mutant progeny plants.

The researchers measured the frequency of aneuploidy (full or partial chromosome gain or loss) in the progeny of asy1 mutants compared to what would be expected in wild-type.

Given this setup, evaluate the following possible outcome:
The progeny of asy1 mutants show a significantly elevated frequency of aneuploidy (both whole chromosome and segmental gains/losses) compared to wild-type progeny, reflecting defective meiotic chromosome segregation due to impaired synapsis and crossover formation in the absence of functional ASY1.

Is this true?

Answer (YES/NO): YES